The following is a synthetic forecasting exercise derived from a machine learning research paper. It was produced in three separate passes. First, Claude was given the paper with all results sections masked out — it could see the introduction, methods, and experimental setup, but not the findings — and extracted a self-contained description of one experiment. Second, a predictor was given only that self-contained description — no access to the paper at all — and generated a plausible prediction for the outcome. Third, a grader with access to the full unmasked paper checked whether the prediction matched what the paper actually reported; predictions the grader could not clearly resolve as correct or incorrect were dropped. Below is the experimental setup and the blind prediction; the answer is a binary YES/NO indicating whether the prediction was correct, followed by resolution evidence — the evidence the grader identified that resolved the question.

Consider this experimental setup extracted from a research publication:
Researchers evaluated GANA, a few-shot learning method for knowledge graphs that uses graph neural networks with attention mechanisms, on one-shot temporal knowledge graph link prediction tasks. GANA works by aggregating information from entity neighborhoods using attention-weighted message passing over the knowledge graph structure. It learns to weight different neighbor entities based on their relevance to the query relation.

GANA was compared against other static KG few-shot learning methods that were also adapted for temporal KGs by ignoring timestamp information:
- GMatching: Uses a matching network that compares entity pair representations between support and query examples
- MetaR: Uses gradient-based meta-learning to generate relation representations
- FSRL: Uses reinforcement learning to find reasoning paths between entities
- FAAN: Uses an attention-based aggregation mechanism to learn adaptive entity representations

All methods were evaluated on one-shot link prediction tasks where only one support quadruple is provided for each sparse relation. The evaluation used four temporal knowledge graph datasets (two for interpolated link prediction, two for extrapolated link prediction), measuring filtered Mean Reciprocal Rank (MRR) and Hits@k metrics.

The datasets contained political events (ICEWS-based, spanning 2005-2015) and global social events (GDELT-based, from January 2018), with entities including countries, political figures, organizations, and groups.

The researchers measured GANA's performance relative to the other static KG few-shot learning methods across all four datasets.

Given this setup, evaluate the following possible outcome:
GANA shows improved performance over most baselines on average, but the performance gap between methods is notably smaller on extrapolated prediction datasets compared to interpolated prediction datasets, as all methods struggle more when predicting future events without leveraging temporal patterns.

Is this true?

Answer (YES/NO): NO